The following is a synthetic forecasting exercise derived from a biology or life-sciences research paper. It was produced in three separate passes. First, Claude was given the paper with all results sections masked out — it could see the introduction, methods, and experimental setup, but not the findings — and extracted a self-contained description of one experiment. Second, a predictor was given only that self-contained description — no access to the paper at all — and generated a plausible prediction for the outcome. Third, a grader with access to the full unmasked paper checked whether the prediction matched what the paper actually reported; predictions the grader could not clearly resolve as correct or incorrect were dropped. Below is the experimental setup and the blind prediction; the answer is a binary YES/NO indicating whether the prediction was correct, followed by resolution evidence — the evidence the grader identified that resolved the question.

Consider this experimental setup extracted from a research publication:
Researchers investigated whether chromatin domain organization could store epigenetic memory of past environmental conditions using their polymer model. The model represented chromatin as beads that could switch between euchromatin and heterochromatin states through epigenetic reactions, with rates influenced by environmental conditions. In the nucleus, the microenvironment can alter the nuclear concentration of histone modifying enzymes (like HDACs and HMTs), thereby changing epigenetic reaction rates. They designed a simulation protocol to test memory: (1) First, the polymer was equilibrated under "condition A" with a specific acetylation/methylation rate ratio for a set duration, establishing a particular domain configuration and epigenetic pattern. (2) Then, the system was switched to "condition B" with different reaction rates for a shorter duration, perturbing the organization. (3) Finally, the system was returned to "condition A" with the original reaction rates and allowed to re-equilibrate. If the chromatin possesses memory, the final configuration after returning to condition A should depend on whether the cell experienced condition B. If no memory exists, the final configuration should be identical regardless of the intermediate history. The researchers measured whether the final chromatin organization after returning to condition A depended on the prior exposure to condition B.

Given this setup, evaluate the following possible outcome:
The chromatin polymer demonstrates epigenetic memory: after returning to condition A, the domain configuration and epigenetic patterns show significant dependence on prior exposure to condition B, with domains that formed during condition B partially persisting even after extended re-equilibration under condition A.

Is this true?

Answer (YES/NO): YES